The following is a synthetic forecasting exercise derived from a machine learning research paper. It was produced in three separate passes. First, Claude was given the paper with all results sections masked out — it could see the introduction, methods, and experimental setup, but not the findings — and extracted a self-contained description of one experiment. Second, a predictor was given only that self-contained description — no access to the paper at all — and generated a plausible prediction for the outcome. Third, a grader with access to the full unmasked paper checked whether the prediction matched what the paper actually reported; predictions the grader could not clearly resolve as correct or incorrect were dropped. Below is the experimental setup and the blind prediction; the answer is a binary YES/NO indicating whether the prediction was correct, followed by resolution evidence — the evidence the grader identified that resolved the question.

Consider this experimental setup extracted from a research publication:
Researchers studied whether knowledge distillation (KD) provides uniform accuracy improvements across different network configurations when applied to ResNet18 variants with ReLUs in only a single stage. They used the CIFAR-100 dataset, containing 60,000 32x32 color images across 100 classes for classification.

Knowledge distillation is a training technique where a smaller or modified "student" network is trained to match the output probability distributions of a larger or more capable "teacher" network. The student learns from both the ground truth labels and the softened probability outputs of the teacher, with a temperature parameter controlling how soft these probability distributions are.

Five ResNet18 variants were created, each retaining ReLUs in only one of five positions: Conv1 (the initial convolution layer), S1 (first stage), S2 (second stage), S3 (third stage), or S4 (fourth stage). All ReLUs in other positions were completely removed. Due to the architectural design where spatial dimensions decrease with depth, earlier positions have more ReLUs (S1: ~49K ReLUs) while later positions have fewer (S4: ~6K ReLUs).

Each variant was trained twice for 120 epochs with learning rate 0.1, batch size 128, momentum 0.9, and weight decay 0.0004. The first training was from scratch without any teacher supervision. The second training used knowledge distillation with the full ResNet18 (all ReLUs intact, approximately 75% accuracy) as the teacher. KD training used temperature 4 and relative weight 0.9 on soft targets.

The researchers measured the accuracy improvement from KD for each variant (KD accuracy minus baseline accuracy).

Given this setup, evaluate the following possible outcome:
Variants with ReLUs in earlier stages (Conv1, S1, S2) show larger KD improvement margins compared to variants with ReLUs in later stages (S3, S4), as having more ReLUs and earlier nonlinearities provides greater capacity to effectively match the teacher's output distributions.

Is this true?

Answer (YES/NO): NO